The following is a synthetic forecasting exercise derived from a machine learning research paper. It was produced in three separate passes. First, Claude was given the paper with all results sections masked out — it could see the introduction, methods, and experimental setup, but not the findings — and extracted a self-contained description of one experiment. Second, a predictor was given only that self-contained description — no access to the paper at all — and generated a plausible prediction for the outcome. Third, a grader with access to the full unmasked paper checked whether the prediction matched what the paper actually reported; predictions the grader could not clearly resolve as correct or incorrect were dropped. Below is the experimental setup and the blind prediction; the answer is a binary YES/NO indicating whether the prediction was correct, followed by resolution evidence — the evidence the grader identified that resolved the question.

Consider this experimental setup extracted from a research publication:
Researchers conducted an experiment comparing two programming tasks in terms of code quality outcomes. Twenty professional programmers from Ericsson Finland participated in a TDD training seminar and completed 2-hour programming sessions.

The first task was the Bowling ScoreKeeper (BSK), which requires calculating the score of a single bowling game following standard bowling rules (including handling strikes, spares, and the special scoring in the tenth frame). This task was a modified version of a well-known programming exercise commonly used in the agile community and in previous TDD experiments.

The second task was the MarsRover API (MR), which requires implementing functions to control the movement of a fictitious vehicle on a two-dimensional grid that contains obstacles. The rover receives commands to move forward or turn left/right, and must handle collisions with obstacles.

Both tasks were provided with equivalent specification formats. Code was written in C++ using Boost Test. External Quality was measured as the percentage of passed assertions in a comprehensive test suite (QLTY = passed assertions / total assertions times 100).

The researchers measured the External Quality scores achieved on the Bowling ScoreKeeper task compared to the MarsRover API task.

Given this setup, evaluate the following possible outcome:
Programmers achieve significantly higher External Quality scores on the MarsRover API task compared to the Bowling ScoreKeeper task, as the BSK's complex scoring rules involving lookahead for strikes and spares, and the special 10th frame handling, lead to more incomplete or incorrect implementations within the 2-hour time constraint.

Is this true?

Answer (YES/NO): NO